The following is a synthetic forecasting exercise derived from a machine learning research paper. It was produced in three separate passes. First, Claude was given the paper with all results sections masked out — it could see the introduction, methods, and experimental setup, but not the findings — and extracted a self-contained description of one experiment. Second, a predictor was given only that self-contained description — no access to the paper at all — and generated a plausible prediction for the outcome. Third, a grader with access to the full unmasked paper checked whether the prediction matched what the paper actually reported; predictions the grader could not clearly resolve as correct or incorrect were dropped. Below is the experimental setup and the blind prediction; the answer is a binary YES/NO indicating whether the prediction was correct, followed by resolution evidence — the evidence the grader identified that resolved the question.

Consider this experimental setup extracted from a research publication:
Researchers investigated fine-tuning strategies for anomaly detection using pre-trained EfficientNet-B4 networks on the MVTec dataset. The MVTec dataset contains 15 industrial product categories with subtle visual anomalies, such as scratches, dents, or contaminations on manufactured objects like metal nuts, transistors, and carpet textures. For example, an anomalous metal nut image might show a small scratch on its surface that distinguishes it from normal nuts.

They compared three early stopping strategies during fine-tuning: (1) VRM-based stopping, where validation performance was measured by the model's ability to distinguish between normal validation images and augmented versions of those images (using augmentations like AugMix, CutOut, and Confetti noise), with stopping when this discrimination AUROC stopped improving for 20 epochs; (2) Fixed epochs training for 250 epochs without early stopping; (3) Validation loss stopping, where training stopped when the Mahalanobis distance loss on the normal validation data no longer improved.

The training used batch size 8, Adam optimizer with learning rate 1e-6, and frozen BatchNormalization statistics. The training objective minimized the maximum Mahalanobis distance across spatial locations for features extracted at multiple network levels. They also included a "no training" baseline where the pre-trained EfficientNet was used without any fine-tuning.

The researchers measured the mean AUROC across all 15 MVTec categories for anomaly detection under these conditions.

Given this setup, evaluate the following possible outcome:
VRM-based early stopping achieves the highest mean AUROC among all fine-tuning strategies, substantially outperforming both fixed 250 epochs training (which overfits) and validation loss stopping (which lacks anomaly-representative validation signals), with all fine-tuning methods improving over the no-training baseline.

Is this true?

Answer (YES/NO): NO